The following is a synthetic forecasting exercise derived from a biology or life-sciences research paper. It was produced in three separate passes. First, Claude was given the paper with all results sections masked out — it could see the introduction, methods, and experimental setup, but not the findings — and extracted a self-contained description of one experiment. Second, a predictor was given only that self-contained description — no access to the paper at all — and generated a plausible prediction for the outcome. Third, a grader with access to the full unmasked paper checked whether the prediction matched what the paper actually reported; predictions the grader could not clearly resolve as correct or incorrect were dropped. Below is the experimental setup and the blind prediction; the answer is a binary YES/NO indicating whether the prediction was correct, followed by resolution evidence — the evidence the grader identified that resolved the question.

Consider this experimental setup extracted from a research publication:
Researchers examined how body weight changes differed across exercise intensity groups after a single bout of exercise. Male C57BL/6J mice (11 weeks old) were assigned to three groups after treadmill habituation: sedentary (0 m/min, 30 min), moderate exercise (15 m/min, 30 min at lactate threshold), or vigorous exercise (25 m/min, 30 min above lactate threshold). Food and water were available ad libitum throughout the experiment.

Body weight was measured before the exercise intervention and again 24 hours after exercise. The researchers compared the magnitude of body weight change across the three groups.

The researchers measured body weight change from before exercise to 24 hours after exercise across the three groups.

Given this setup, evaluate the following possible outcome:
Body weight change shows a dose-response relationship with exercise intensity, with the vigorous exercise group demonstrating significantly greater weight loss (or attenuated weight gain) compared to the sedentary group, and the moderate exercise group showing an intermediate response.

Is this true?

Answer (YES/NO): NO